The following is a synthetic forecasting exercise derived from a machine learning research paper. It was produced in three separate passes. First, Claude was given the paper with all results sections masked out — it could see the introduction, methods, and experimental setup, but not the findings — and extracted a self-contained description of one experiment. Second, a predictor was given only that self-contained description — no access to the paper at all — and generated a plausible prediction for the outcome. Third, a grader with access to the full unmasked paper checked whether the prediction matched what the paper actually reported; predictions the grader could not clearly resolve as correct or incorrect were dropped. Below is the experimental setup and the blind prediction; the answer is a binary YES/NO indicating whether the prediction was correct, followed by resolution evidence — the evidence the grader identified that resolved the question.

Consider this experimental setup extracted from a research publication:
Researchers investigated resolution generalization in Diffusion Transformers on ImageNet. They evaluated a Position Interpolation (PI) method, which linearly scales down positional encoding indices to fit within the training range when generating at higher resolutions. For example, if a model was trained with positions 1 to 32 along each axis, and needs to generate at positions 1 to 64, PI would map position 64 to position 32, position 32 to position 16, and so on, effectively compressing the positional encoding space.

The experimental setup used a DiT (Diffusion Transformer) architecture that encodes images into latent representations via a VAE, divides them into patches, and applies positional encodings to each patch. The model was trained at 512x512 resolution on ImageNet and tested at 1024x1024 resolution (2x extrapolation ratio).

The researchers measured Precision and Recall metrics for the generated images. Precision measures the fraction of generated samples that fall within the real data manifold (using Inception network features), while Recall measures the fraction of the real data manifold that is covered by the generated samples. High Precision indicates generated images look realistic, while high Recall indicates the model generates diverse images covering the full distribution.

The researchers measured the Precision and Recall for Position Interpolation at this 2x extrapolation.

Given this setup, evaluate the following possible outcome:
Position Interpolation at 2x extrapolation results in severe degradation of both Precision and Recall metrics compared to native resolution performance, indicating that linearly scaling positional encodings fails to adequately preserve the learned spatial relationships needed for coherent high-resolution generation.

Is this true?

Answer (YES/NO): NO